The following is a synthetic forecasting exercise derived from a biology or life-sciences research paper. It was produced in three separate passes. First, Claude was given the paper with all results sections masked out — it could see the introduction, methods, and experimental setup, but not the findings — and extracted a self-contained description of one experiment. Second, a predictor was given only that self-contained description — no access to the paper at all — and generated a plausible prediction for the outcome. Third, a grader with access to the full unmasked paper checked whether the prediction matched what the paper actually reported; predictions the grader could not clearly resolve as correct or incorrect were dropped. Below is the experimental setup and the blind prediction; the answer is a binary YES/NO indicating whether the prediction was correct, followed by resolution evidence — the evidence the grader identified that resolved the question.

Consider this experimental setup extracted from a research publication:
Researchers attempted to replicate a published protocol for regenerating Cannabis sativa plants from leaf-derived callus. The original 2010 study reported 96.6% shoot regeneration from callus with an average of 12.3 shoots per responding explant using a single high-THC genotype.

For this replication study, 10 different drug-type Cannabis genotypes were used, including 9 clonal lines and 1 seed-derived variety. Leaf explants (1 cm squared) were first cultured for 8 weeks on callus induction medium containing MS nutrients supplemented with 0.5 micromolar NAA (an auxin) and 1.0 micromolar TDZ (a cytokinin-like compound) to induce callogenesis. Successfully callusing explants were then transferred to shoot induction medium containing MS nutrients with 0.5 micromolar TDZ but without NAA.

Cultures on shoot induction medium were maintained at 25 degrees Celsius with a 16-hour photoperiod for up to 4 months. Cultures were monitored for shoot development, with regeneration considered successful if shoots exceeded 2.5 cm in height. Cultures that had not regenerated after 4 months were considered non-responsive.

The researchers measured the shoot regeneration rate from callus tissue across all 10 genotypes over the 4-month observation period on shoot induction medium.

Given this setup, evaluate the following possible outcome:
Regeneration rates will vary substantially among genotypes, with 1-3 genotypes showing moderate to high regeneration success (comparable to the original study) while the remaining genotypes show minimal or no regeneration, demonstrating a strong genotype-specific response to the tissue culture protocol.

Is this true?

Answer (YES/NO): NO